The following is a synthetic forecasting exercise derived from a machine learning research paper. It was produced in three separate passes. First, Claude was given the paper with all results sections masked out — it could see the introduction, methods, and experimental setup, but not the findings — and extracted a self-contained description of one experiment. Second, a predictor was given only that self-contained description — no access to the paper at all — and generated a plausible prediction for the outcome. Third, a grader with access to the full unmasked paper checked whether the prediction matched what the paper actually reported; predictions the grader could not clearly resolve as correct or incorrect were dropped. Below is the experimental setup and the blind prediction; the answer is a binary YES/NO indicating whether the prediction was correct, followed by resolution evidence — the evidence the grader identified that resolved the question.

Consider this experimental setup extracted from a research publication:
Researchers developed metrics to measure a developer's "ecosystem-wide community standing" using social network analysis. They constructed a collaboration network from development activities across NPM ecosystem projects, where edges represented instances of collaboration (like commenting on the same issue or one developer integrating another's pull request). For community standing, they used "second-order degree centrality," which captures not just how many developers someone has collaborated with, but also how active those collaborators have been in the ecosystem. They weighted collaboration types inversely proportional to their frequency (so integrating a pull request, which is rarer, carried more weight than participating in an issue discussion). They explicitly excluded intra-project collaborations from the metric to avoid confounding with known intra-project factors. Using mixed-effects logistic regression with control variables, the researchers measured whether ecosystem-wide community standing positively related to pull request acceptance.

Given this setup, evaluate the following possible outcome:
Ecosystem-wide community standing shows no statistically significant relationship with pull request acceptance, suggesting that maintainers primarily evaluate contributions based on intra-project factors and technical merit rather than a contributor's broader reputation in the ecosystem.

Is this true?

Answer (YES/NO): NO